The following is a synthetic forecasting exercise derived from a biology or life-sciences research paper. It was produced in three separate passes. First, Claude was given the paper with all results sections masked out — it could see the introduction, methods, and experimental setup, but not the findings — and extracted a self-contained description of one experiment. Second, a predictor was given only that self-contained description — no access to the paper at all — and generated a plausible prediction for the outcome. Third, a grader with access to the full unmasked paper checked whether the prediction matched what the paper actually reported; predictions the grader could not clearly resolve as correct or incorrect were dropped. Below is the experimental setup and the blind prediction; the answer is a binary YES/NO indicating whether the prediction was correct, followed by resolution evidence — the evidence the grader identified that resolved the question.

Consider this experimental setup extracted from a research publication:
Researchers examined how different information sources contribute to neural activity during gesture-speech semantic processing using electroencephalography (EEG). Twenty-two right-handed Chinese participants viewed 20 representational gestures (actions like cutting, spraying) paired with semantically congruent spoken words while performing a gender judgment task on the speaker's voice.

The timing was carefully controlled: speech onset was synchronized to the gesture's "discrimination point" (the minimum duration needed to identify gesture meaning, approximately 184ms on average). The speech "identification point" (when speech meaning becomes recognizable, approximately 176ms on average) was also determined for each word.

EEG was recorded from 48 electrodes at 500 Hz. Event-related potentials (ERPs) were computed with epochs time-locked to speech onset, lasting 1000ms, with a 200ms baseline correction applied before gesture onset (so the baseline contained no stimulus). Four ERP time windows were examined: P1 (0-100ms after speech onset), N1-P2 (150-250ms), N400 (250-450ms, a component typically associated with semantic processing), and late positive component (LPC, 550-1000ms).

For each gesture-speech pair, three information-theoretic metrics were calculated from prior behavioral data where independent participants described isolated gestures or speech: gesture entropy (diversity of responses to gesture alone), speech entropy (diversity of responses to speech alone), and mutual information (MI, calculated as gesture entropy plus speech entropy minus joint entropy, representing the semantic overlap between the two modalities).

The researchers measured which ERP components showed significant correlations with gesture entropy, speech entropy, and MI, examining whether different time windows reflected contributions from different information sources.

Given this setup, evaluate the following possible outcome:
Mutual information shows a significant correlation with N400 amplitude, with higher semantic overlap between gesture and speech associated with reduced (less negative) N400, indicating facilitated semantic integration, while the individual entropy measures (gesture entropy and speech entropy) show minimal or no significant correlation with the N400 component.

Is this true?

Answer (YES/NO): NO